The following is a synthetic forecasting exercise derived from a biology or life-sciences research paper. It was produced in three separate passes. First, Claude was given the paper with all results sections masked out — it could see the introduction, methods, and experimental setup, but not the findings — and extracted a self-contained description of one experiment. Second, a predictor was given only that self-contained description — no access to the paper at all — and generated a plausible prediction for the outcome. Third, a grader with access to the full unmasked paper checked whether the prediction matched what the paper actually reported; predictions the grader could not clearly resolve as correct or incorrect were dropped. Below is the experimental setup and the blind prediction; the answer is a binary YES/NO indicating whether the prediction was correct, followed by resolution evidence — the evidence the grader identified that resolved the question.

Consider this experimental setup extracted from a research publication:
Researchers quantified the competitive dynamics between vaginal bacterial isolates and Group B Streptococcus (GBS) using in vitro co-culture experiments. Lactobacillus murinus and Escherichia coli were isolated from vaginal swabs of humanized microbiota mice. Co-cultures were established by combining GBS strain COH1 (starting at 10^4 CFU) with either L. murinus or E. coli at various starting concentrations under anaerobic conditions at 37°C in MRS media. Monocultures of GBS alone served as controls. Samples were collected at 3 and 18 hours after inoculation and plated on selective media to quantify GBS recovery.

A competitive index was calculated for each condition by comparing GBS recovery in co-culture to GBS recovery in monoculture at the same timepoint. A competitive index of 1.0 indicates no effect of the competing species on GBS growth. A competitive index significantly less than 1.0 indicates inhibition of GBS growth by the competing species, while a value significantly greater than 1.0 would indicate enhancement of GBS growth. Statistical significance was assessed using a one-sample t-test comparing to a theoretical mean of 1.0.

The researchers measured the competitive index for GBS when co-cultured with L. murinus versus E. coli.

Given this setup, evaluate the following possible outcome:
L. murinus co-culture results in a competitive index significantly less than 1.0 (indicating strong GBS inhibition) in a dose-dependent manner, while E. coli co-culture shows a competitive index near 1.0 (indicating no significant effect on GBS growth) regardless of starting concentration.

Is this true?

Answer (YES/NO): NO